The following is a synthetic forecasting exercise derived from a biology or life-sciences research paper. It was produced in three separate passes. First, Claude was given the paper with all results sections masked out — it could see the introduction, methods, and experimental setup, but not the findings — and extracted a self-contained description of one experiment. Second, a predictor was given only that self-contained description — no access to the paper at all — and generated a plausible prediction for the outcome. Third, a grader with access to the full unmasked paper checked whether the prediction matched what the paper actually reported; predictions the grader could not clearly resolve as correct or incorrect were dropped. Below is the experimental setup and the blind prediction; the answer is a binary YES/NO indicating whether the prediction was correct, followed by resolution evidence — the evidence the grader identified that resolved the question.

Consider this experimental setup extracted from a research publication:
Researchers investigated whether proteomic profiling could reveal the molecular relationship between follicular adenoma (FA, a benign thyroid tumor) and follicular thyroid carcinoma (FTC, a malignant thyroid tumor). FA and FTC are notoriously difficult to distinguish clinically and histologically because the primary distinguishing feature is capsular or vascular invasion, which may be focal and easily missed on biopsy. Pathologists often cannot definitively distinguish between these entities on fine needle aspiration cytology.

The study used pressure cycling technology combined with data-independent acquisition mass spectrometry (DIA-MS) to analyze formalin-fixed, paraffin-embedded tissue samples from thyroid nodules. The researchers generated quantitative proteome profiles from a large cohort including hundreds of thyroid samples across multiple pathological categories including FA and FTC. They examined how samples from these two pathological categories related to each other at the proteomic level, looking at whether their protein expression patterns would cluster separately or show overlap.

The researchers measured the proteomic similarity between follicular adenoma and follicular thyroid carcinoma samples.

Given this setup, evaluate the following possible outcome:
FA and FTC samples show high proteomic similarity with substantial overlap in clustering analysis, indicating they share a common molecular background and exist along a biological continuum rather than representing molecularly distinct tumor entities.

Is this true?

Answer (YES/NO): YES